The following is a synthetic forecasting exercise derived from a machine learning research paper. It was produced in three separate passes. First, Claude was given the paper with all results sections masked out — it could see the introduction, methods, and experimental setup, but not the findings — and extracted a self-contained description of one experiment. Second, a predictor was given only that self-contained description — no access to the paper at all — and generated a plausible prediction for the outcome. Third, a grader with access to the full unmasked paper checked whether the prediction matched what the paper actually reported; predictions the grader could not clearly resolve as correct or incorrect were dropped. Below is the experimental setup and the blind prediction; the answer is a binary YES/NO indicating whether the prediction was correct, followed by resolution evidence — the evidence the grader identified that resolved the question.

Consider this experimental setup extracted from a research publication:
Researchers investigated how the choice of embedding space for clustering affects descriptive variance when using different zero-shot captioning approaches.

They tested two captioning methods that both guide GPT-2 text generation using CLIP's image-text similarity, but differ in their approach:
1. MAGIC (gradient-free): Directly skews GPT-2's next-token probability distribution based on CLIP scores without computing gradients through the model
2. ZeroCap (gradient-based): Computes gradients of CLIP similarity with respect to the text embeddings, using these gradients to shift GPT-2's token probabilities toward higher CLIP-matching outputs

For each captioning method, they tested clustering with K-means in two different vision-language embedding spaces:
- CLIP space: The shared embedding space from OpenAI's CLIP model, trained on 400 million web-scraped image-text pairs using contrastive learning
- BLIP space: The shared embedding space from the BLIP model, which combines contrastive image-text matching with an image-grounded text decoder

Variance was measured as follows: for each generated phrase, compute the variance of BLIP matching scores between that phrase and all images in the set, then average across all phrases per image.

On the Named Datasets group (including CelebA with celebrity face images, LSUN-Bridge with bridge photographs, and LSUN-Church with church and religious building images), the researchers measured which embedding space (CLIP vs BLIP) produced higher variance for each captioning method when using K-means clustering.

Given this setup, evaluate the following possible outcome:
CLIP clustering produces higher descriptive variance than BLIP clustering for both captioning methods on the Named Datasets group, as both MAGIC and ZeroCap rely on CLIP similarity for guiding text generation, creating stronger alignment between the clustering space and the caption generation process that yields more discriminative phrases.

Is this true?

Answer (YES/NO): NO